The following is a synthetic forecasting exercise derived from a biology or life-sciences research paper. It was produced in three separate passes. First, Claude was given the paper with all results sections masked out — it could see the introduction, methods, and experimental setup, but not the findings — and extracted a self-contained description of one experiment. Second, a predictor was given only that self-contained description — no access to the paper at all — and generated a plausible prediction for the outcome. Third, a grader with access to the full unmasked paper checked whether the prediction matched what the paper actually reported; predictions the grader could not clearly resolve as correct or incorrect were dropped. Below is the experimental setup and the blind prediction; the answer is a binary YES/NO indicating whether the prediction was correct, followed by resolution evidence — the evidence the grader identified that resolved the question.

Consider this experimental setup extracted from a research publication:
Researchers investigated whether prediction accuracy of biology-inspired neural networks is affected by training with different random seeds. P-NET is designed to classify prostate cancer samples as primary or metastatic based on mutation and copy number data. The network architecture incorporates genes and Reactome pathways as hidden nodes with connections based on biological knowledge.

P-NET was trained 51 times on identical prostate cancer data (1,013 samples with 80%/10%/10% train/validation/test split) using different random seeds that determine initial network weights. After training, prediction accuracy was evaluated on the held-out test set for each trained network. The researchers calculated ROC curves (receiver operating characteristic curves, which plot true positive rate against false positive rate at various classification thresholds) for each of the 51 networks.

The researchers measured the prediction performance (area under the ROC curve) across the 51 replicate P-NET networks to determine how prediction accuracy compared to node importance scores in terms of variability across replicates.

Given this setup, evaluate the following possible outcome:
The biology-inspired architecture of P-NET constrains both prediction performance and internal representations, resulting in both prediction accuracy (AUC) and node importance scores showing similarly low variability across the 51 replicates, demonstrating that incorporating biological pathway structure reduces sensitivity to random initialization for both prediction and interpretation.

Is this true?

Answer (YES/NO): NO